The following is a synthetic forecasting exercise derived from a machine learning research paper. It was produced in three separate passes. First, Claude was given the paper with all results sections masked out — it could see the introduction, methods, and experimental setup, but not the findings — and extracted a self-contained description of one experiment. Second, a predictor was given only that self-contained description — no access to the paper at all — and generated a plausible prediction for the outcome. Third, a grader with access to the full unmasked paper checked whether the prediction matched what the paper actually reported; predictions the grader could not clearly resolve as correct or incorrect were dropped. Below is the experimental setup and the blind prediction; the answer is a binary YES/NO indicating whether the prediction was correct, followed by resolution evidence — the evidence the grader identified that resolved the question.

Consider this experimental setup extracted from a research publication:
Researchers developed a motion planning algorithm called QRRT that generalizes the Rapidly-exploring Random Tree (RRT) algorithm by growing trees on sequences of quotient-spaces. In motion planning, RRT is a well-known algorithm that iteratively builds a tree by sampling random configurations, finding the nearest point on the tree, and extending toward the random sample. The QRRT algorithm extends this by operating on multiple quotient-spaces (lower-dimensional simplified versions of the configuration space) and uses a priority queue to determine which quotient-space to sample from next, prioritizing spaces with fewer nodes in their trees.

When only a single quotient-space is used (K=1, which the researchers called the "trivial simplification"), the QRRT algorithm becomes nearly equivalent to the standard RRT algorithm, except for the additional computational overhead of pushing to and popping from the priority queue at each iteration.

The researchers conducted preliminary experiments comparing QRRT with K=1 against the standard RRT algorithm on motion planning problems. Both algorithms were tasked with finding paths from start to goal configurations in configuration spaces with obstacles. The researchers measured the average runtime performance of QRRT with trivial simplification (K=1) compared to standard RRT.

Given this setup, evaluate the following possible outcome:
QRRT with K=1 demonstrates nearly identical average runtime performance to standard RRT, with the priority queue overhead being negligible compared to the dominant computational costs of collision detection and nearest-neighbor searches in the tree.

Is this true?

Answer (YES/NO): YES